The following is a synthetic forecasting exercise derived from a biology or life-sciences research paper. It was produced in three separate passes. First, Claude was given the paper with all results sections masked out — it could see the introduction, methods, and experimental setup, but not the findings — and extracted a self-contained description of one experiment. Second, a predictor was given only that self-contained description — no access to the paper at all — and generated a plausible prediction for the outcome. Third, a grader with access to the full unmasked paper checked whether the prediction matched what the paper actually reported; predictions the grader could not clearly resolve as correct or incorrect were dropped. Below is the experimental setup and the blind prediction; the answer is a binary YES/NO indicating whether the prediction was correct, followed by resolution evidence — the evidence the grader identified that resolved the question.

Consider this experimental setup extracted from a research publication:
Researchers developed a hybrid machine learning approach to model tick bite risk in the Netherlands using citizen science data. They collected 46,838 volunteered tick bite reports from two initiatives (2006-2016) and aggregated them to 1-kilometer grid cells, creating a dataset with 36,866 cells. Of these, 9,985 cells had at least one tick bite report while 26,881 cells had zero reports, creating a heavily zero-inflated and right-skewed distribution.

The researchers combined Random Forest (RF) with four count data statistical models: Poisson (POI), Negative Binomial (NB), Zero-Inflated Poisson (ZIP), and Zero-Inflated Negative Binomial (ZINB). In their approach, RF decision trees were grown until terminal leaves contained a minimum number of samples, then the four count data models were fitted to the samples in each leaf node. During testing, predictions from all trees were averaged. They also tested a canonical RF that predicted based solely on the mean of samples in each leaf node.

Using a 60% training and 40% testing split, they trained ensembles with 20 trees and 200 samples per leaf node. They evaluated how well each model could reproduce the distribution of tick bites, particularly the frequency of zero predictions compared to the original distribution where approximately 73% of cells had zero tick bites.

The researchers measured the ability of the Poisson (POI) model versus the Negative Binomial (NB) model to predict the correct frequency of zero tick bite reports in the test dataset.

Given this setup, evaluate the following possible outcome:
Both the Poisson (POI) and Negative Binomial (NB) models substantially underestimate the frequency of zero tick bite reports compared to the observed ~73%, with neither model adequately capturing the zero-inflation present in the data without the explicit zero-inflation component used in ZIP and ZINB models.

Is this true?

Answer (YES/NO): NO